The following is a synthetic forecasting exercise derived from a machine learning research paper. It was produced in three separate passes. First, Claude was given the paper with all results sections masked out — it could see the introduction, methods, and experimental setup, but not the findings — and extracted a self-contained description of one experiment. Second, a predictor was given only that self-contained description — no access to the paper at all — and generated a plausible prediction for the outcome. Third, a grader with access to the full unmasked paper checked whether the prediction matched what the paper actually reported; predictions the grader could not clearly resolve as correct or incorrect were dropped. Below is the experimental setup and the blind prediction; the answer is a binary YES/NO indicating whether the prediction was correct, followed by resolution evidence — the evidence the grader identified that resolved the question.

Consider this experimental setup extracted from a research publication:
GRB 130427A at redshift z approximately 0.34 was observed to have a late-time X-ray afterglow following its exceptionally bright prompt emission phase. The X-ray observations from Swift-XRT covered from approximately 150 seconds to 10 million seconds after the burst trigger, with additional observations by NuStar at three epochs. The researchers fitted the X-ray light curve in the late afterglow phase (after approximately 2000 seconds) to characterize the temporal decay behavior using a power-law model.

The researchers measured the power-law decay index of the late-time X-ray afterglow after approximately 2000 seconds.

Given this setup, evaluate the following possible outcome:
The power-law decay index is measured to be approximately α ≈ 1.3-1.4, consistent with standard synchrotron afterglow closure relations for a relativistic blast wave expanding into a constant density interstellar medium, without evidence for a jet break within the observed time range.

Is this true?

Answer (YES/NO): NO